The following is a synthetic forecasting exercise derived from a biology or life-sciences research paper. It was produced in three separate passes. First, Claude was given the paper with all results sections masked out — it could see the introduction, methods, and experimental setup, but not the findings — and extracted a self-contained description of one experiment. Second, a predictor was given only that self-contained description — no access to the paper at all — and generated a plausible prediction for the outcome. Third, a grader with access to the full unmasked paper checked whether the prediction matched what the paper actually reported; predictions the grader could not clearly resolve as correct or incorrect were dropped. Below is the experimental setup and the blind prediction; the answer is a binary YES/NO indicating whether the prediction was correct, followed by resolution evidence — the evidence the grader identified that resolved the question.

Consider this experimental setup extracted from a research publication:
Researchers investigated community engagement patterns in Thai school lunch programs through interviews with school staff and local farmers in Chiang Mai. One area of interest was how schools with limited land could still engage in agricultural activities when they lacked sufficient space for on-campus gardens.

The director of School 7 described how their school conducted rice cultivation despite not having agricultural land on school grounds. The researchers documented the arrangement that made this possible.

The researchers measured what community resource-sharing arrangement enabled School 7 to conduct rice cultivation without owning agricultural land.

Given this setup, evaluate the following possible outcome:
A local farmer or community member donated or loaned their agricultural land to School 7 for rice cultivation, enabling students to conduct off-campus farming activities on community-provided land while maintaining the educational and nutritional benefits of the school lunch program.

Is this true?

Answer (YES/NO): NO